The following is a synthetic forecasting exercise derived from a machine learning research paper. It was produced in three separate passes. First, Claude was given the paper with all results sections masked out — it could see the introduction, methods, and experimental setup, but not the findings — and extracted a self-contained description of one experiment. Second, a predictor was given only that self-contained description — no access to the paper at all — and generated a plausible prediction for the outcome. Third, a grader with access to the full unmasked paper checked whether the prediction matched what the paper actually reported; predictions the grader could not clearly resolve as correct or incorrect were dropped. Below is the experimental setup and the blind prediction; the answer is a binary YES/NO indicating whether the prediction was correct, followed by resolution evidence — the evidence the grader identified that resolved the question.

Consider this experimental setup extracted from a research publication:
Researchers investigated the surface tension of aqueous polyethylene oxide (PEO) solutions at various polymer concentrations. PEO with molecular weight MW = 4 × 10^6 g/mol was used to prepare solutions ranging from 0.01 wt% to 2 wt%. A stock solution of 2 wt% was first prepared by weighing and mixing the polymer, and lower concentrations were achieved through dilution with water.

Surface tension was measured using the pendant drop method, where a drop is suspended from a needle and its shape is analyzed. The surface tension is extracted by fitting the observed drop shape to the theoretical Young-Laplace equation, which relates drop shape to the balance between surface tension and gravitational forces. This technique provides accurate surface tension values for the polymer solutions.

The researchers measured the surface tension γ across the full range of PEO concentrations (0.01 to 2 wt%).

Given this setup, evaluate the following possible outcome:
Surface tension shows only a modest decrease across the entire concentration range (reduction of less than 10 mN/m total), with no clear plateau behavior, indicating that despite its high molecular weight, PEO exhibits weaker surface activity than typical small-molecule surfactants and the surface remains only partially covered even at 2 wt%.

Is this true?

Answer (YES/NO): NO